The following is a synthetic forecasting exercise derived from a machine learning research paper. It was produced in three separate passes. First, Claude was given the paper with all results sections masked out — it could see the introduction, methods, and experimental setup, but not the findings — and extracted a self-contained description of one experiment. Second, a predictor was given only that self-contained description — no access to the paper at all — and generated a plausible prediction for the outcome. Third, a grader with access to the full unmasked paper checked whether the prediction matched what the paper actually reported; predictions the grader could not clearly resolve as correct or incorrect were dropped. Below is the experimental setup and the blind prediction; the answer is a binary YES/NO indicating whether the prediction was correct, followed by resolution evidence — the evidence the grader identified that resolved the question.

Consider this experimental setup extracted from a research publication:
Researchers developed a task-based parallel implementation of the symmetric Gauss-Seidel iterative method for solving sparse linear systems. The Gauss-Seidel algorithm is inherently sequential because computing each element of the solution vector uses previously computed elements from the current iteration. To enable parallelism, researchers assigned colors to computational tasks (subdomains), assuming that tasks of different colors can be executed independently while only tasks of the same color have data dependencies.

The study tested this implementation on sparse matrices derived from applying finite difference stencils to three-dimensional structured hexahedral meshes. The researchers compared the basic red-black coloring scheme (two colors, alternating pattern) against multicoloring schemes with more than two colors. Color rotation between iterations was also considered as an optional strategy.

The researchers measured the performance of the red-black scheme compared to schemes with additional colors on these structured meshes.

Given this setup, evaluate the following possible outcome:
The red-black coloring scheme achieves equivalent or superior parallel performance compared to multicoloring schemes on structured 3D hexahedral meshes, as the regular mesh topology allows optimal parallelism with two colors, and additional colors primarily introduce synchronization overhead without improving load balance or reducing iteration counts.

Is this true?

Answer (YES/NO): YES